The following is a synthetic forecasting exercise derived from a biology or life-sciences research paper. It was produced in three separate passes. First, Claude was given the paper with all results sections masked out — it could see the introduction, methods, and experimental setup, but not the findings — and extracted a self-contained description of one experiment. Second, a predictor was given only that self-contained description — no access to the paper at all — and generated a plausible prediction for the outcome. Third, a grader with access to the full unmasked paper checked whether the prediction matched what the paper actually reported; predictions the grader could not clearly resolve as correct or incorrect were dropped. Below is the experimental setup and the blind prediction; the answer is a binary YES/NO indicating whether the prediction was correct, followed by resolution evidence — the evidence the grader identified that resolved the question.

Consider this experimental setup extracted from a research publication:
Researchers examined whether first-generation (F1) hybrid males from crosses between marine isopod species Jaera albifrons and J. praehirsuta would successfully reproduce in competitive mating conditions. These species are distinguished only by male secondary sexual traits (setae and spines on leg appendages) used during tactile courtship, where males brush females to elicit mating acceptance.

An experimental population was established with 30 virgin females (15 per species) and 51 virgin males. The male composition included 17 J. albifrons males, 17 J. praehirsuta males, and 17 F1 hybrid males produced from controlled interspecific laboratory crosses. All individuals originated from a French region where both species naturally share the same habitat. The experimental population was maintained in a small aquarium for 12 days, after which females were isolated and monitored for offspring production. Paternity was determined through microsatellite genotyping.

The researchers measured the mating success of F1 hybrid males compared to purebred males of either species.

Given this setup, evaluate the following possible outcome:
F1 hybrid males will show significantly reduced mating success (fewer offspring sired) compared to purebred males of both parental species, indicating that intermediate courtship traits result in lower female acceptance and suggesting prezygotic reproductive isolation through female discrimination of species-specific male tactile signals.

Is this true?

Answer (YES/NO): NO